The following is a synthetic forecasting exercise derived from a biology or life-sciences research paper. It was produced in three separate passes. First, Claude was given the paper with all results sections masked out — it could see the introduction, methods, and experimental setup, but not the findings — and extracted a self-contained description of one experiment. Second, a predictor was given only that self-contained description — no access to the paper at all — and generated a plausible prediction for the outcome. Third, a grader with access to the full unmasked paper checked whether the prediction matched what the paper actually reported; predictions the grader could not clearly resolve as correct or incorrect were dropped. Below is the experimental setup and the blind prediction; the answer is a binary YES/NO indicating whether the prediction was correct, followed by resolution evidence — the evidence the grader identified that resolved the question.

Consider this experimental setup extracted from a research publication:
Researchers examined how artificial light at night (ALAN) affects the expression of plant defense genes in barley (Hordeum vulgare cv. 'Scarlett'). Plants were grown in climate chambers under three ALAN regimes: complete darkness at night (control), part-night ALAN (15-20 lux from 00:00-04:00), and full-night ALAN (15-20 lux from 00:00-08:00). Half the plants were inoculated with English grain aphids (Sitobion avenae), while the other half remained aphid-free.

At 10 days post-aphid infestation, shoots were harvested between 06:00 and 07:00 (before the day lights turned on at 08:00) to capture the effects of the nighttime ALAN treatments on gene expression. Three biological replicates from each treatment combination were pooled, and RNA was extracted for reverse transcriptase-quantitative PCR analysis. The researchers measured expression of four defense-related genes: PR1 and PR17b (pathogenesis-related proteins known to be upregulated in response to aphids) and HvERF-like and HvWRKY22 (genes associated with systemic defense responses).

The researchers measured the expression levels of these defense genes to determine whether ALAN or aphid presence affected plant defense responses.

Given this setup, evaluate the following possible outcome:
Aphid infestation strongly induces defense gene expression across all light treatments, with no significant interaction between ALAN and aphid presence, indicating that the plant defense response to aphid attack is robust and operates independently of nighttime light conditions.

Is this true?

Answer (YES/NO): NO